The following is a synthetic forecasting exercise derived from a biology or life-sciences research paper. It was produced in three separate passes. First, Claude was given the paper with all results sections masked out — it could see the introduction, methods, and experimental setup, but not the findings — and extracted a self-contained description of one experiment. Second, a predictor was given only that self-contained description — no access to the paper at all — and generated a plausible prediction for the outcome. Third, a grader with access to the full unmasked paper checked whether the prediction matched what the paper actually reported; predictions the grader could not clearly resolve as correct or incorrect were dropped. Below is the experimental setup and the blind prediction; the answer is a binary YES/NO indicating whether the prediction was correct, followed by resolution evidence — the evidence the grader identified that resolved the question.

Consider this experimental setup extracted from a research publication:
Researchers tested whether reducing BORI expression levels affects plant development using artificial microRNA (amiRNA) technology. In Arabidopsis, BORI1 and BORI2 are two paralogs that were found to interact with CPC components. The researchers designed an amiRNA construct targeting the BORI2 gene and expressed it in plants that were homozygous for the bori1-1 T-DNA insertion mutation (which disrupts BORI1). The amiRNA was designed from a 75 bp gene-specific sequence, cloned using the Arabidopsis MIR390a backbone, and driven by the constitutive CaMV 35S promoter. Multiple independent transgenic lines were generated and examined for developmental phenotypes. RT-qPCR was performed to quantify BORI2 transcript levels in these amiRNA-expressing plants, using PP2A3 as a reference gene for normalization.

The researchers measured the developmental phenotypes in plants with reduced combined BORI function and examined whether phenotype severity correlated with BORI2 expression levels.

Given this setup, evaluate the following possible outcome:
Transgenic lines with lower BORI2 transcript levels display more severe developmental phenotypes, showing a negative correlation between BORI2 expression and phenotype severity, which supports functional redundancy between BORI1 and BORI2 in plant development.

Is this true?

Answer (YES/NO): YES